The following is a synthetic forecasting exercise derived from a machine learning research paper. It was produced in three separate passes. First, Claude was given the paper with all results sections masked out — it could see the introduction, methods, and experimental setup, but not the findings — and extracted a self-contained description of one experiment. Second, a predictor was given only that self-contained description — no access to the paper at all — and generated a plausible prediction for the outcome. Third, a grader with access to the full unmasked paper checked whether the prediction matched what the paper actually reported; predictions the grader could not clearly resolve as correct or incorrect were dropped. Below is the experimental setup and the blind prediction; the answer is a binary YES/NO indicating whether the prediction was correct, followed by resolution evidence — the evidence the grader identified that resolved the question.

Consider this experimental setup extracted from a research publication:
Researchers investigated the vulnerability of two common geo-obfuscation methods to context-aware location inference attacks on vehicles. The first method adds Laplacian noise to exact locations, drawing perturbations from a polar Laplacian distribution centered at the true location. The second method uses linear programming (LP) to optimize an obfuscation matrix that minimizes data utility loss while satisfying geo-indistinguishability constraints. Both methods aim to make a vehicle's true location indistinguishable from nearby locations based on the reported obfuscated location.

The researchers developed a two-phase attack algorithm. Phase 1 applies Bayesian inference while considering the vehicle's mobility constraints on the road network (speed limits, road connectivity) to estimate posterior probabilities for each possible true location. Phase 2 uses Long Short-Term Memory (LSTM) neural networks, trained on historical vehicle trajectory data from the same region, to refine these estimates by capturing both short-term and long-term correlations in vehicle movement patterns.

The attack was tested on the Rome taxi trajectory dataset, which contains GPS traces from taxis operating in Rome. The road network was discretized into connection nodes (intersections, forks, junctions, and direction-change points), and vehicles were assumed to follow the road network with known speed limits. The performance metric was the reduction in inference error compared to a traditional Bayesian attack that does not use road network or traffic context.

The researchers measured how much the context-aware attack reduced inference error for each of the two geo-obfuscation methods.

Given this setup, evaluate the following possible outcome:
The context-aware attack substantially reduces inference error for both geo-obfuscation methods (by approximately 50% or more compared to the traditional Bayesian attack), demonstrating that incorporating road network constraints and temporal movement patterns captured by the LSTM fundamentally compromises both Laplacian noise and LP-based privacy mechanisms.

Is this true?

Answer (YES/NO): NO